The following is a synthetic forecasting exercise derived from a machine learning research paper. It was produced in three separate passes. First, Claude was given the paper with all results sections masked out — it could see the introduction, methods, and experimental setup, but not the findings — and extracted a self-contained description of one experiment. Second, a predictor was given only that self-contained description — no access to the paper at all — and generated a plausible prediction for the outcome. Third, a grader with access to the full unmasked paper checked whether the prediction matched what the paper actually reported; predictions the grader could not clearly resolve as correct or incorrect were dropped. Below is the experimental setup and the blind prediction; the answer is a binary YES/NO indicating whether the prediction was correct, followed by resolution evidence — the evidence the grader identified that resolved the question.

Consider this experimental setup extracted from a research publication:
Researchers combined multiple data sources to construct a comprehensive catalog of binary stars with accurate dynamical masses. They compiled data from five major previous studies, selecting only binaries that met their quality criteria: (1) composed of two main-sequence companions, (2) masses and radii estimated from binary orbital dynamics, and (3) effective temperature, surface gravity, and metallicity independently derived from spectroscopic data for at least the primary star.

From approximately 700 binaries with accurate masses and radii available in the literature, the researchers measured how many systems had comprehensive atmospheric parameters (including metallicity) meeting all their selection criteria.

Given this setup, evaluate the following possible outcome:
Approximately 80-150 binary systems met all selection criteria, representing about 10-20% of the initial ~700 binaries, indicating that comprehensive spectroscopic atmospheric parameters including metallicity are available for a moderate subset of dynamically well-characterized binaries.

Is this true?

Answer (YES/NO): YES